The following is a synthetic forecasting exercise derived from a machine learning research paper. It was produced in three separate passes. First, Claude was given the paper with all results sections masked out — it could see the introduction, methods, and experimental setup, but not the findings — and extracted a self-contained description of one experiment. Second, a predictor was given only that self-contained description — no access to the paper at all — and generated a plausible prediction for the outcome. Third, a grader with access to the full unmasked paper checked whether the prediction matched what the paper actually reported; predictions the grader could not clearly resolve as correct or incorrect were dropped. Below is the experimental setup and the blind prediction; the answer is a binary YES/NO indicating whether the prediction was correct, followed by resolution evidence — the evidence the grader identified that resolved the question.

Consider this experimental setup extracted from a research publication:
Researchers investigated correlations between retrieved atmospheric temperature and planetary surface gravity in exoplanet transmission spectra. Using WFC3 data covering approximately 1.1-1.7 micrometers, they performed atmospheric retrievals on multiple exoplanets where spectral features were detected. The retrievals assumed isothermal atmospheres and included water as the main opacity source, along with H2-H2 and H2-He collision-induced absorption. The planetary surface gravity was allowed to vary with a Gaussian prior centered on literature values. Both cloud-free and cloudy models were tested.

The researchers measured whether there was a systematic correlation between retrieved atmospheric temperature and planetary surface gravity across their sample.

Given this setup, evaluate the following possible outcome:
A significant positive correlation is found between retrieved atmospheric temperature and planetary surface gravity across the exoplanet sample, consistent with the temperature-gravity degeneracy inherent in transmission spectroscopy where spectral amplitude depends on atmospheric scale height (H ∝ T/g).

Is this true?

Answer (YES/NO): NO